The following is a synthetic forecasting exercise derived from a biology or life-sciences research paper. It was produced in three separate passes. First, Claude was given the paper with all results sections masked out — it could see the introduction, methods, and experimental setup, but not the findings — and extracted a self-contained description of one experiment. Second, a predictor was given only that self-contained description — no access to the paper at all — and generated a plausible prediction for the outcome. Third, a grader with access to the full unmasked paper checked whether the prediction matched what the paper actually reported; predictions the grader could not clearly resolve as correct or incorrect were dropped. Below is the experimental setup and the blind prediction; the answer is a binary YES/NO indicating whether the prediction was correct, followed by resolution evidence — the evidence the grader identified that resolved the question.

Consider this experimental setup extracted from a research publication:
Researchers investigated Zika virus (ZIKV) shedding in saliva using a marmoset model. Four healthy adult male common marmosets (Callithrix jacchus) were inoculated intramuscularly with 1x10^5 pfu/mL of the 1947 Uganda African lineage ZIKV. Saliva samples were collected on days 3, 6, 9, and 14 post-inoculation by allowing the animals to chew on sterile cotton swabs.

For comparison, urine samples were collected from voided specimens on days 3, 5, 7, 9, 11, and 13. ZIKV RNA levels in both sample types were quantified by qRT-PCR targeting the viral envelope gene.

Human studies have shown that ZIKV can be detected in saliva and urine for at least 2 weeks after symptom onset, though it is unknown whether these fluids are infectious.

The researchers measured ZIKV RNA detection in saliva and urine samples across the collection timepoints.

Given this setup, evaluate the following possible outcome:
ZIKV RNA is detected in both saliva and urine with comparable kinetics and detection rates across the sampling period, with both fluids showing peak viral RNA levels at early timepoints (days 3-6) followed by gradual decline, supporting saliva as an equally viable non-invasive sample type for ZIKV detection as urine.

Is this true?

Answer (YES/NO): NO